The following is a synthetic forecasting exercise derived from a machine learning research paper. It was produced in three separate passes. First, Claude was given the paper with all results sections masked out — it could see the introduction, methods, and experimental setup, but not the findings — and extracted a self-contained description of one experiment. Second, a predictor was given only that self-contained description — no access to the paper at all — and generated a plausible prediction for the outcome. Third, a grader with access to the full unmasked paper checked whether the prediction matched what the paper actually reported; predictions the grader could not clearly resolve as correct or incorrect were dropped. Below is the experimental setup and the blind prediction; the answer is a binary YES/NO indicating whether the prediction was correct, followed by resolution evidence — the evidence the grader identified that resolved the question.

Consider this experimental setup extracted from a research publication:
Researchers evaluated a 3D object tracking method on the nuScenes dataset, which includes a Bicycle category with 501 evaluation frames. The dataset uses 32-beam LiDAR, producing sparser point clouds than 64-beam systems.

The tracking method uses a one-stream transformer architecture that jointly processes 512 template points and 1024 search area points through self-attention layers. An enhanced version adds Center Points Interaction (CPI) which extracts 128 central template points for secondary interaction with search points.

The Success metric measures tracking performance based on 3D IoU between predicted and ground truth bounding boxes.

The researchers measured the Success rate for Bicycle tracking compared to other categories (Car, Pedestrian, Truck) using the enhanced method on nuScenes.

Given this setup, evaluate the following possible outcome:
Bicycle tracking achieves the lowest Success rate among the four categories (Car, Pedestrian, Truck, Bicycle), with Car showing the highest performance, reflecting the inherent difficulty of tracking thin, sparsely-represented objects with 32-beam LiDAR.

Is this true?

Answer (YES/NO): YES